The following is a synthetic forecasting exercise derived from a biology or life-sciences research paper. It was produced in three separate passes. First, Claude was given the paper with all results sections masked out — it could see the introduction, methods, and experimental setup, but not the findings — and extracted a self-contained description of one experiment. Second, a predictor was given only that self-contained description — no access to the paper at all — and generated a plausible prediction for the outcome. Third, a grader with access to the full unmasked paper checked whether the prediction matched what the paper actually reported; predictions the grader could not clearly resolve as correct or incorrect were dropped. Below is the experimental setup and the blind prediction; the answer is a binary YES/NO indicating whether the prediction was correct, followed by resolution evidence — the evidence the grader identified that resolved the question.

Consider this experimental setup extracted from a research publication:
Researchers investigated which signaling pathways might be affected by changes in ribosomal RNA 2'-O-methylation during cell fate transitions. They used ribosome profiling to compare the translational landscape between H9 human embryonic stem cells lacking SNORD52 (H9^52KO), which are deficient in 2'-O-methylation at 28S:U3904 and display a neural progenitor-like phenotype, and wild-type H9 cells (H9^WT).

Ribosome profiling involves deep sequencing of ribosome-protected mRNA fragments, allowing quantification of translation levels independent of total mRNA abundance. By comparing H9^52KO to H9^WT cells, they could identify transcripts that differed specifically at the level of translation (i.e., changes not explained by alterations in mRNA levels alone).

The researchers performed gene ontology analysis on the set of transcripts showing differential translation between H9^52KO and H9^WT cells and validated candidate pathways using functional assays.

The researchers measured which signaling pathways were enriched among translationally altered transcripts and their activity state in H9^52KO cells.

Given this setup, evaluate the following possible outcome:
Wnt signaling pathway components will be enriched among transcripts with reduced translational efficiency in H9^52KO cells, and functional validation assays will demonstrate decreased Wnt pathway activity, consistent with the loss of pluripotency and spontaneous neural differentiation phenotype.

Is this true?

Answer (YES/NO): NO